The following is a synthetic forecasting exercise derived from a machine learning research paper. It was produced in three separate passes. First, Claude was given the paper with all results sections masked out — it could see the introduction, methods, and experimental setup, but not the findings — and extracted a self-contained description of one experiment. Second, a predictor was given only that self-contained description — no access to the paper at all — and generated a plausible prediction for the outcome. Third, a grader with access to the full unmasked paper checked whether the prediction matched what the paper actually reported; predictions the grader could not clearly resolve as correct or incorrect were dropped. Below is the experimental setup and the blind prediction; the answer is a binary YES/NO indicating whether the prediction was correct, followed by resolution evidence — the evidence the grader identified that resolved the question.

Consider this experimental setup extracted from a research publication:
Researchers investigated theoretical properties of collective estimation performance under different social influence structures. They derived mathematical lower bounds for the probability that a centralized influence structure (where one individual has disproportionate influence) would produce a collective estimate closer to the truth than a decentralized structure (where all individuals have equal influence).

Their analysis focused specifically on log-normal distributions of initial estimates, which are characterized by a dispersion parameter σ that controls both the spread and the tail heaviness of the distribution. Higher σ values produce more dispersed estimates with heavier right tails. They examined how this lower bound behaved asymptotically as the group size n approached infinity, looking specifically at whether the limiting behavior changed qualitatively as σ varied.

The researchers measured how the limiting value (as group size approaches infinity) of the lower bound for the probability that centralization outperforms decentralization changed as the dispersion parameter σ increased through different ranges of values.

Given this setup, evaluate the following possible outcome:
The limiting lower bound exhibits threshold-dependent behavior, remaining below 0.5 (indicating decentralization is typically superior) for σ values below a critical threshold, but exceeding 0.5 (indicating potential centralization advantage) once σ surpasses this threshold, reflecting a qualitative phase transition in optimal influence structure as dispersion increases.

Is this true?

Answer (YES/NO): NO